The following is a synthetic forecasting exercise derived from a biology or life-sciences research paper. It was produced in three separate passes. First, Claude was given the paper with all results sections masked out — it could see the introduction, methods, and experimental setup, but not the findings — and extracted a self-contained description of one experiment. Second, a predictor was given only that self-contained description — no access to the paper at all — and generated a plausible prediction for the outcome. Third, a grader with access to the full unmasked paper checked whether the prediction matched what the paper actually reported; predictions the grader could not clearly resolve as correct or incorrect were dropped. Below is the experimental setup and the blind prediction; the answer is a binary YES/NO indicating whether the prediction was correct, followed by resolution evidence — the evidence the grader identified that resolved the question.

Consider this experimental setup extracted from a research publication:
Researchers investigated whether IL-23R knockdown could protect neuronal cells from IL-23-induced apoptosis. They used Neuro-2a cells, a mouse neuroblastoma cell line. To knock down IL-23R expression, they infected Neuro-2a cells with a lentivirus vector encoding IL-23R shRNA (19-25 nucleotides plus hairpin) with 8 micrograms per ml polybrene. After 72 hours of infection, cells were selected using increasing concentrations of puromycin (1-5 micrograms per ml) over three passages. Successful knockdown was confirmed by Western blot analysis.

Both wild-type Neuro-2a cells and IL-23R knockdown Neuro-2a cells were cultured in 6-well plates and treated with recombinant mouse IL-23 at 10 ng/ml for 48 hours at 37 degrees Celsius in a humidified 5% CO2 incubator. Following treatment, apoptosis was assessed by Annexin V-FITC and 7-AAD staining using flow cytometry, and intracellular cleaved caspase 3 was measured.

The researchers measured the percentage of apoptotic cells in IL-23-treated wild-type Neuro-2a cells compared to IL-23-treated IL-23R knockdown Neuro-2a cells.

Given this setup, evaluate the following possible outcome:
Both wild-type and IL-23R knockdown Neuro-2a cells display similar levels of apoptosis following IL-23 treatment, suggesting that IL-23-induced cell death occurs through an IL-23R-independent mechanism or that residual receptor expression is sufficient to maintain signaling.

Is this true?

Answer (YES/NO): NO